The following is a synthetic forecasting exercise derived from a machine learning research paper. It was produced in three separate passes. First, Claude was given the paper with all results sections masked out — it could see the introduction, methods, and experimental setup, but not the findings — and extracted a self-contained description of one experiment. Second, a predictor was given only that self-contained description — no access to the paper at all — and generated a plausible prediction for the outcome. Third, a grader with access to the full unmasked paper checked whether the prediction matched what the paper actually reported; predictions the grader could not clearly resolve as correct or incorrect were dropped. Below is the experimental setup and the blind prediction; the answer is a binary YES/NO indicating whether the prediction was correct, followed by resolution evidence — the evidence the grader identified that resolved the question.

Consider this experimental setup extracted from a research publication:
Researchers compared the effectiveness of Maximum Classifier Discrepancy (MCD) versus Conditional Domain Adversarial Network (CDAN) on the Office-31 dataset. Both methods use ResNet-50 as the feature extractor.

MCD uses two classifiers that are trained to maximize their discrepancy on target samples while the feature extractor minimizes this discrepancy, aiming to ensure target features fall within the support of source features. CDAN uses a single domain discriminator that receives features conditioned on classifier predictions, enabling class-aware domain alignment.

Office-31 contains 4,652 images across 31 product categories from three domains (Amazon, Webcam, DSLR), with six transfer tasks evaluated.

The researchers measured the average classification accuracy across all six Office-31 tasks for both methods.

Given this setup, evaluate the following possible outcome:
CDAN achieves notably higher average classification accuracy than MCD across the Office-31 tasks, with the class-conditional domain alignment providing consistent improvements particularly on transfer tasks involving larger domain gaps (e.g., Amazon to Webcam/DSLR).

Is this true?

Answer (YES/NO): NO